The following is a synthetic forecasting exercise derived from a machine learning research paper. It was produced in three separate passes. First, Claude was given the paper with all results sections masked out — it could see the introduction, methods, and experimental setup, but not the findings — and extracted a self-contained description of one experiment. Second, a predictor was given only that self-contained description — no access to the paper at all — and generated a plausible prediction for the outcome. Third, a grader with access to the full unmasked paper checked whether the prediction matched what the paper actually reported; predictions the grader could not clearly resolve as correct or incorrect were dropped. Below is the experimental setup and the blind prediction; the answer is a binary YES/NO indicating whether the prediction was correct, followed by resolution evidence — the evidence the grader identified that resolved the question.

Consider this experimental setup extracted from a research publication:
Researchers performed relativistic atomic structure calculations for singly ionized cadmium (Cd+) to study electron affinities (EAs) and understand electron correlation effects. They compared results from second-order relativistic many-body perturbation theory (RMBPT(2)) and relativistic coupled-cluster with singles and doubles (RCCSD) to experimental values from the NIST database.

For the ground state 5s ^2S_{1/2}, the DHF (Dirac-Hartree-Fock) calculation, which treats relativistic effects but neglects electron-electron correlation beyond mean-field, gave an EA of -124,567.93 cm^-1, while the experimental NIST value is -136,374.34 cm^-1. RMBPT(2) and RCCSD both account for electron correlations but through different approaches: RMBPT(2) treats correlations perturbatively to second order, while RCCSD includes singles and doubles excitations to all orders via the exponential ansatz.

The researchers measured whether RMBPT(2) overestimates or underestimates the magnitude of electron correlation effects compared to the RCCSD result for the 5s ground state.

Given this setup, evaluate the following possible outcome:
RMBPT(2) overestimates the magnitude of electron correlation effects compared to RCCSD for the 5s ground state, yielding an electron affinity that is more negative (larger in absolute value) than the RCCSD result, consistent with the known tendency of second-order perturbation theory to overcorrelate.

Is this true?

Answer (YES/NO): YES